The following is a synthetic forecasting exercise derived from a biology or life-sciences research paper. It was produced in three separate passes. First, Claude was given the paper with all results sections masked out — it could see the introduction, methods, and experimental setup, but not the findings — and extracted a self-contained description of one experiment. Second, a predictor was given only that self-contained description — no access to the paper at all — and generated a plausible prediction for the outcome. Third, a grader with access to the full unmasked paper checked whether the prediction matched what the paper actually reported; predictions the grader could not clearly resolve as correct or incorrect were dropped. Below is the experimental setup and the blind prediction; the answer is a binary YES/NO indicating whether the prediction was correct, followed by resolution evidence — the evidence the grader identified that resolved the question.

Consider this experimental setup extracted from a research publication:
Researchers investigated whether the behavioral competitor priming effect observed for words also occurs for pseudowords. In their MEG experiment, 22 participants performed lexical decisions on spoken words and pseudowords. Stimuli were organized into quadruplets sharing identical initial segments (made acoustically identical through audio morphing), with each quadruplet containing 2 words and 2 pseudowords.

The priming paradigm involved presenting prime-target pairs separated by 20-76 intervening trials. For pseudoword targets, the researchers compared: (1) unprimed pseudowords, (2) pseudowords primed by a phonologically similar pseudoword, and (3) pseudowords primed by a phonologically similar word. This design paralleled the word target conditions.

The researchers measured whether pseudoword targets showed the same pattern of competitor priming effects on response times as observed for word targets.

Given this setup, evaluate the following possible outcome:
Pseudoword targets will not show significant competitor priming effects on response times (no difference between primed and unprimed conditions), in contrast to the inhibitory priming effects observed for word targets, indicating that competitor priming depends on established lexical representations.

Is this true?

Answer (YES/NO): YES